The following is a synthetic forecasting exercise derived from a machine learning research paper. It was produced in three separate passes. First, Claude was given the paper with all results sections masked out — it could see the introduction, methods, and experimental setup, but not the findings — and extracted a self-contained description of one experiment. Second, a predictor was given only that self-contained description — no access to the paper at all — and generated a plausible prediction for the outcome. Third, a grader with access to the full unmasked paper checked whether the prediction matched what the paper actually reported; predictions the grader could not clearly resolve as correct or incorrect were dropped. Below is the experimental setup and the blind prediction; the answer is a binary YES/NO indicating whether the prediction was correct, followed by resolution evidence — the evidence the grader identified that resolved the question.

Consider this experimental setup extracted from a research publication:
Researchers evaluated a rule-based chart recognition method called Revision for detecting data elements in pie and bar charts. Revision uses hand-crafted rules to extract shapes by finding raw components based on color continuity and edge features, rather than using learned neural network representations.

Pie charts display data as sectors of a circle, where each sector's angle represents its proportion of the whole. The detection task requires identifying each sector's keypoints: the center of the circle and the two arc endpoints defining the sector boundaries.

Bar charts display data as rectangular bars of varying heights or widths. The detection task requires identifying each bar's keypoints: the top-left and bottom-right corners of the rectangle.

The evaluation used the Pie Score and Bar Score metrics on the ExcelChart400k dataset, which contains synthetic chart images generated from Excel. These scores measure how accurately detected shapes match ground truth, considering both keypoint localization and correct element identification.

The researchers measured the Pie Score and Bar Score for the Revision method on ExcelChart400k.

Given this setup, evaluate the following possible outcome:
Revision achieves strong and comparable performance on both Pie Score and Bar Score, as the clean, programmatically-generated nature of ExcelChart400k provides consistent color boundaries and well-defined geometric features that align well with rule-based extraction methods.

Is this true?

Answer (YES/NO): NO